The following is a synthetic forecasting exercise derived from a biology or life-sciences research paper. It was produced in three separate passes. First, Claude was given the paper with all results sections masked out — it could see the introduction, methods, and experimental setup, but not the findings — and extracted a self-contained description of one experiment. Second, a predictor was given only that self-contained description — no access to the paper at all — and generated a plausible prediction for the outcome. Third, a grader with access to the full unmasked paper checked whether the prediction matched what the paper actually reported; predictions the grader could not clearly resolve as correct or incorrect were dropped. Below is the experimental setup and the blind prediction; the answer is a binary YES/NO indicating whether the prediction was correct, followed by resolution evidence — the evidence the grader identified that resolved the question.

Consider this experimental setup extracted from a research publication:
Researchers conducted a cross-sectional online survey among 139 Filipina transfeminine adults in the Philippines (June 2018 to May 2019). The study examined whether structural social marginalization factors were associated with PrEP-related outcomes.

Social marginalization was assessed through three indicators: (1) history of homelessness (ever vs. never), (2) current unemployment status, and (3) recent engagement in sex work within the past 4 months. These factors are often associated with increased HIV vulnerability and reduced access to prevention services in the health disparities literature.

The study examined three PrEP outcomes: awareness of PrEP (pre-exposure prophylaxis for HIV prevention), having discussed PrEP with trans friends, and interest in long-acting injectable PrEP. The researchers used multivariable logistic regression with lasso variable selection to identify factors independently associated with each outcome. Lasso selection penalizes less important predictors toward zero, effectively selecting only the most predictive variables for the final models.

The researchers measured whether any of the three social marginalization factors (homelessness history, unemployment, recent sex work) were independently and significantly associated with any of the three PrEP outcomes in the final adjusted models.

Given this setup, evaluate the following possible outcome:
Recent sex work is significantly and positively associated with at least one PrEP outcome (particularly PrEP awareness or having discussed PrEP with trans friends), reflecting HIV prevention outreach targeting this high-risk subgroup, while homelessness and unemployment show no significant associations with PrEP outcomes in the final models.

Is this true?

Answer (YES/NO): NO